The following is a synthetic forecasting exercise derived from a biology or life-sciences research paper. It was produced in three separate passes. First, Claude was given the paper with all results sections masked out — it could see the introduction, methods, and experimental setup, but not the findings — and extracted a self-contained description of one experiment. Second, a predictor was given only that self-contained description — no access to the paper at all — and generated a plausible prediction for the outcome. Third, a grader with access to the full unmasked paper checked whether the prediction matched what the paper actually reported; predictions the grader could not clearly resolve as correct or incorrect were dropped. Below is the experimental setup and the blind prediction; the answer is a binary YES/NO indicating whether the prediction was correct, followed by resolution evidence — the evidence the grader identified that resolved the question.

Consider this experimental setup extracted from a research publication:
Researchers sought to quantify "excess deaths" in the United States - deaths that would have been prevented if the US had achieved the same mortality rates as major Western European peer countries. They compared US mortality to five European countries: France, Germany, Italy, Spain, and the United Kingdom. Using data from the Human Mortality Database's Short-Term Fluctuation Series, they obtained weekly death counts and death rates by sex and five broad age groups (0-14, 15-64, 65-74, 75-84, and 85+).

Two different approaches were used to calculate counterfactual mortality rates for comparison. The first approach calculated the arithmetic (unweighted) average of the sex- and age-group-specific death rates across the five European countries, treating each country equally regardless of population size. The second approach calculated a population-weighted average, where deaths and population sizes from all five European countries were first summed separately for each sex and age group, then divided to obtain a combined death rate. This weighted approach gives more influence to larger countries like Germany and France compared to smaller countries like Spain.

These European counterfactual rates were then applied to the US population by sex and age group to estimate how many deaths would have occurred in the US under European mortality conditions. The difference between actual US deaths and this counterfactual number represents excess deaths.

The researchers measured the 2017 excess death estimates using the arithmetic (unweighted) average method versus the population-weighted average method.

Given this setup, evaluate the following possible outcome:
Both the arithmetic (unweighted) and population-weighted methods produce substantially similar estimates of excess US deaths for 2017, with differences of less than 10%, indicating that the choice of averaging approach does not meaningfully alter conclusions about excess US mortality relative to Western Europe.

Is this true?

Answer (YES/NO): YES